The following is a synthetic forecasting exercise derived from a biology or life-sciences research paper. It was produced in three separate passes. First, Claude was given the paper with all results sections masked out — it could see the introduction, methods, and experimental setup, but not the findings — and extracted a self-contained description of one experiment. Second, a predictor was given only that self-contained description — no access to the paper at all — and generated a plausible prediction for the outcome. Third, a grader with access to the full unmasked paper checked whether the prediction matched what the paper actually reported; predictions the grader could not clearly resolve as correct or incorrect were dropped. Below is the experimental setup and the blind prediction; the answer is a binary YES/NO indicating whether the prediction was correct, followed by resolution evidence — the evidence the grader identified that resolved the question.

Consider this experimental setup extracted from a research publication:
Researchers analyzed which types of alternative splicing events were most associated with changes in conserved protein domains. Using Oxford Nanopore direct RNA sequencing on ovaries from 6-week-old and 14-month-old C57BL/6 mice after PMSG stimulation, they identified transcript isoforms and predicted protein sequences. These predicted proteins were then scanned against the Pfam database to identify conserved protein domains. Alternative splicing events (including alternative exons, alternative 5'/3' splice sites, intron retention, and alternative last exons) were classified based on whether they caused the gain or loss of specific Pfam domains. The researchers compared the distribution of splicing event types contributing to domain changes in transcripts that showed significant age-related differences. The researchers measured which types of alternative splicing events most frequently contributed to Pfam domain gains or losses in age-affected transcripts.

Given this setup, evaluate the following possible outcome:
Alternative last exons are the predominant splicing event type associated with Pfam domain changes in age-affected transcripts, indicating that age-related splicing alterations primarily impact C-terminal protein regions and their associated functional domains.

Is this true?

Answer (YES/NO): NO